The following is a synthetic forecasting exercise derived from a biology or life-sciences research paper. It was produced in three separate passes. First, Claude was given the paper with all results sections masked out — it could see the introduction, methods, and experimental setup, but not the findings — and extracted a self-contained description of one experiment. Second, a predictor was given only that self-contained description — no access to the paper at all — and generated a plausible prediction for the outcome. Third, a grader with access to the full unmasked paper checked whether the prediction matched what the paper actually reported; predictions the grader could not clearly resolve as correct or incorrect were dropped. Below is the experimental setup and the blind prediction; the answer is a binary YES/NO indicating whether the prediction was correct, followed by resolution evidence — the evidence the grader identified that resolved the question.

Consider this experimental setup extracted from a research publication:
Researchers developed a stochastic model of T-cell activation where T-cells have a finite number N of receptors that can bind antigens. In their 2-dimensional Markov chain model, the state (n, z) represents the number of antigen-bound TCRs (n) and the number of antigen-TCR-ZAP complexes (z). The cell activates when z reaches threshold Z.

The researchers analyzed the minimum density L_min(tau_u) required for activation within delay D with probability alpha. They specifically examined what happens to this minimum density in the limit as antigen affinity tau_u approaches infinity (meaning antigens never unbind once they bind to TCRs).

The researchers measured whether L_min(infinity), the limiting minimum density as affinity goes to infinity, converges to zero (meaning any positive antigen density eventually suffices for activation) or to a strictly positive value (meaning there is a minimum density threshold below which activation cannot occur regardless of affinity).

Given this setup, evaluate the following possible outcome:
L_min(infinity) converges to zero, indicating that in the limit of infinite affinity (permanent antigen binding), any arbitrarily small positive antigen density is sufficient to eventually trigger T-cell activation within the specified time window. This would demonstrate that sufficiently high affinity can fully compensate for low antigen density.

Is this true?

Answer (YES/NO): NO